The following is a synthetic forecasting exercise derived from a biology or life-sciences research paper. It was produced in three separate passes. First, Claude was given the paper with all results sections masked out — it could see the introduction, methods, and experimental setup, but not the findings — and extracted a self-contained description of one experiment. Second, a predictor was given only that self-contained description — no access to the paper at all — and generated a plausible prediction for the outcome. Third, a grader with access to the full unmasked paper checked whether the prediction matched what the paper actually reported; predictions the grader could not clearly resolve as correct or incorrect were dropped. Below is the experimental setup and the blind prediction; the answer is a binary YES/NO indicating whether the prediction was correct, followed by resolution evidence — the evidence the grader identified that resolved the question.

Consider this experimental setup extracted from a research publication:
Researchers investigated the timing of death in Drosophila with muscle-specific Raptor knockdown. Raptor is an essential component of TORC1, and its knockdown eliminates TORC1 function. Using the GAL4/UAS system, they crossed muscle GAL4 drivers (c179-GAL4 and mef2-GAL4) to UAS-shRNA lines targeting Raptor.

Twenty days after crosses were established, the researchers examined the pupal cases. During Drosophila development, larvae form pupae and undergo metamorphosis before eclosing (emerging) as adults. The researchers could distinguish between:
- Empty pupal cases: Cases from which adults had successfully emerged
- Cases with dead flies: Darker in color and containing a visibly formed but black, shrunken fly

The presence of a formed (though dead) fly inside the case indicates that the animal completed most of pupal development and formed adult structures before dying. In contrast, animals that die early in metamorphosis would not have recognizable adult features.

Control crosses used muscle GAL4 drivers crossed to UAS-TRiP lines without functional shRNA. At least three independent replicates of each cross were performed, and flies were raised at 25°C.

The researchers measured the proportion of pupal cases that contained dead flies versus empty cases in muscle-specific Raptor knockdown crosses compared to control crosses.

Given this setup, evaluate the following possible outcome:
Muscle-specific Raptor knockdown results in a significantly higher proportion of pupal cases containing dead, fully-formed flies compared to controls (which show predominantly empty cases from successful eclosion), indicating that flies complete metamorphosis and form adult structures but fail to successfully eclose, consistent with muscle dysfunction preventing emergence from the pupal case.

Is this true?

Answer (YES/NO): YES